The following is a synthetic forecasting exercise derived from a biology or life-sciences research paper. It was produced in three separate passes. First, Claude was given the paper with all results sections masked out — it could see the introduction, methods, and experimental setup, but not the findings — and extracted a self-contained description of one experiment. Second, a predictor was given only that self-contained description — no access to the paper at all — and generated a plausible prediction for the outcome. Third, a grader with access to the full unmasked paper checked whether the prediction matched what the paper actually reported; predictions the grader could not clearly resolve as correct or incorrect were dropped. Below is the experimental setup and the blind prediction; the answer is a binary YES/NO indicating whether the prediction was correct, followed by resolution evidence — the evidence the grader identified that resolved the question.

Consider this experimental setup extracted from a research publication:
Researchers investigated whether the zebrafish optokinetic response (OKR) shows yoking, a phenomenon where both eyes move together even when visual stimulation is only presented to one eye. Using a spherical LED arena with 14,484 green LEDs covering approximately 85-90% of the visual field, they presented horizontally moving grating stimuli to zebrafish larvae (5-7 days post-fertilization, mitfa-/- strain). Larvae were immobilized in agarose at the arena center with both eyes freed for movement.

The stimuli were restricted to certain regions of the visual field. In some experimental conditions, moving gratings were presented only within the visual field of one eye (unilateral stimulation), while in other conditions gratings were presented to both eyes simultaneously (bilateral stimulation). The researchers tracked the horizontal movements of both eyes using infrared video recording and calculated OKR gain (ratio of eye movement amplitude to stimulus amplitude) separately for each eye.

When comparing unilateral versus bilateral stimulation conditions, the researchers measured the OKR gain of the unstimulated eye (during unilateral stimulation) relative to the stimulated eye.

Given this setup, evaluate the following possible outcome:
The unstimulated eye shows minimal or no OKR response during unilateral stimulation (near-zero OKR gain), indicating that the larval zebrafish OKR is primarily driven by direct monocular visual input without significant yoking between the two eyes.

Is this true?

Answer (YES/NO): NO